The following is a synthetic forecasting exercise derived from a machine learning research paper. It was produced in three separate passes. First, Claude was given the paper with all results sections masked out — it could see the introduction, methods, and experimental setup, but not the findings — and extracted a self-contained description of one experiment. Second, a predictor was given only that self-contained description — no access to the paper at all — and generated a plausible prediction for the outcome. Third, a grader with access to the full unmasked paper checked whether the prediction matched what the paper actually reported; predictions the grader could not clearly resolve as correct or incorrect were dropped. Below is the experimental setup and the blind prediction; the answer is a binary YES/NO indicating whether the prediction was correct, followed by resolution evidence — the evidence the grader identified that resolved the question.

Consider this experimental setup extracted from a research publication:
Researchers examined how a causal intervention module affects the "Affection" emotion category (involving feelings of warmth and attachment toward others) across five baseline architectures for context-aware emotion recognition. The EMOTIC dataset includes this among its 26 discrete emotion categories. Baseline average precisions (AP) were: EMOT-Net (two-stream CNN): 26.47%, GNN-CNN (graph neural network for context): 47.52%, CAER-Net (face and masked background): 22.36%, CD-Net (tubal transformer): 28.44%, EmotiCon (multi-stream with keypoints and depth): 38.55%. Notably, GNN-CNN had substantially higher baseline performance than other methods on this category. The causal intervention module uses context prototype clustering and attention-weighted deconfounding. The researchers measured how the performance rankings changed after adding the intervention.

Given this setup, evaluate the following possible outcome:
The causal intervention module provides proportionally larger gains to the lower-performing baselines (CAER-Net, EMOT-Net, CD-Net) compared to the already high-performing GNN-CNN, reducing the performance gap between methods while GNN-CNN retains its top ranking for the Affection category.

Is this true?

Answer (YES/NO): NO